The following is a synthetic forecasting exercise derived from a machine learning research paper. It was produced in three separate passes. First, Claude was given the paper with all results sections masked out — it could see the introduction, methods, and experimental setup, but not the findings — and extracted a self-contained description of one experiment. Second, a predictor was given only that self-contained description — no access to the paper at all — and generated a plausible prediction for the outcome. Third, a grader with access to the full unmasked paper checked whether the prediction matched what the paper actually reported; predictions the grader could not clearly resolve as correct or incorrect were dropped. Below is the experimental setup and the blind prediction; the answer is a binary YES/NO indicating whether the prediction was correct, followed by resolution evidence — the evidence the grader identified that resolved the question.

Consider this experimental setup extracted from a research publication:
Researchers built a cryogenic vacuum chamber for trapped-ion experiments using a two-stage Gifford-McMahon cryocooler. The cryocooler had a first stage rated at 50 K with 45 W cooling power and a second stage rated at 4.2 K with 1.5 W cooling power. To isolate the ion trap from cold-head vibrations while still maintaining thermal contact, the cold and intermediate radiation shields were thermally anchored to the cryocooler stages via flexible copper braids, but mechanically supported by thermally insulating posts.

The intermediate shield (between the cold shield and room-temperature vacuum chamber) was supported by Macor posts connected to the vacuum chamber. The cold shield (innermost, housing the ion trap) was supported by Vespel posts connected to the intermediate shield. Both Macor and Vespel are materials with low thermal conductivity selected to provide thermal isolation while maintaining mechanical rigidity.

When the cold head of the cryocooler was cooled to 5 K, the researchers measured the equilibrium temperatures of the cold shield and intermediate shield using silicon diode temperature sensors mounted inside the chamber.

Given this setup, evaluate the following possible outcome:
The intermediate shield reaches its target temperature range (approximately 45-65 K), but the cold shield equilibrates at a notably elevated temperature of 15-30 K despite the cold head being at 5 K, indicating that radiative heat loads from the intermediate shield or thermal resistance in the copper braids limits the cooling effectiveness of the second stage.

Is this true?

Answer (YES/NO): NO